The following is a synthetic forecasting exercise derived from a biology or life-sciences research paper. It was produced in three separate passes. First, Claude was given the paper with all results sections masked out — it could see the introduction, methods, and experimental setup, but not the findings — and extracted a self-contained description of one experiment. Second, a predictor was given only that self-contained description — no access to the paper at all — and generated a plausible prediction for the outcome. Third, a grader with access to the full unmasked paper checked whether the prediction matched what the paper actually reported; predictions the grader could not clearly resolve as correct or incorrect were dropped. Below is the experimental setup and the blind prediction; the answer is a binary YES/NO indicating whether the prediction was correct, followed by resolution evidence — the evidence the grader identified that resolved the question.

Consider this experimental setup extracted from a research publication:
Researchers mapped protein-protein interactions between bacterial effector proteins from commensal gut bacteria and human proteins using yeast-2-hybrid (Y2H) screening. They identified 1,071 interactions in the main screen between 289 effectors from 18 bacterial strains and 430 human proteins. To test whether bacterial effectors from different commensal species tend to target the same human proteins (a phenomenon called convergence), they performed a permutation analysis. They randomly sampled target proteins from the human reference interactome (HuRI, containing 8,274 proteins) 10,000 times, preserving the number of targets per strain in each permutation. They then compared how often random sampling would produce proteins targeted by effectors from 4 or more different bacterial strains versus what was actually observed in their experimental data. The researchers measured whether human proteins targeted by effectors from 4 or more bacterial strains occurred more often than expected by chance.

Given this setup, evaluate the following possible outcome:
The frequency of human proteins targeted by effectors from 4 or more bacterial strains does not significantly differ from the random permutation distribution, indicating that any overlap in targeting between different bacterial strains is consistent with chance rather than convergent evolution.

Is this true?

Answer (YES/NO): NO